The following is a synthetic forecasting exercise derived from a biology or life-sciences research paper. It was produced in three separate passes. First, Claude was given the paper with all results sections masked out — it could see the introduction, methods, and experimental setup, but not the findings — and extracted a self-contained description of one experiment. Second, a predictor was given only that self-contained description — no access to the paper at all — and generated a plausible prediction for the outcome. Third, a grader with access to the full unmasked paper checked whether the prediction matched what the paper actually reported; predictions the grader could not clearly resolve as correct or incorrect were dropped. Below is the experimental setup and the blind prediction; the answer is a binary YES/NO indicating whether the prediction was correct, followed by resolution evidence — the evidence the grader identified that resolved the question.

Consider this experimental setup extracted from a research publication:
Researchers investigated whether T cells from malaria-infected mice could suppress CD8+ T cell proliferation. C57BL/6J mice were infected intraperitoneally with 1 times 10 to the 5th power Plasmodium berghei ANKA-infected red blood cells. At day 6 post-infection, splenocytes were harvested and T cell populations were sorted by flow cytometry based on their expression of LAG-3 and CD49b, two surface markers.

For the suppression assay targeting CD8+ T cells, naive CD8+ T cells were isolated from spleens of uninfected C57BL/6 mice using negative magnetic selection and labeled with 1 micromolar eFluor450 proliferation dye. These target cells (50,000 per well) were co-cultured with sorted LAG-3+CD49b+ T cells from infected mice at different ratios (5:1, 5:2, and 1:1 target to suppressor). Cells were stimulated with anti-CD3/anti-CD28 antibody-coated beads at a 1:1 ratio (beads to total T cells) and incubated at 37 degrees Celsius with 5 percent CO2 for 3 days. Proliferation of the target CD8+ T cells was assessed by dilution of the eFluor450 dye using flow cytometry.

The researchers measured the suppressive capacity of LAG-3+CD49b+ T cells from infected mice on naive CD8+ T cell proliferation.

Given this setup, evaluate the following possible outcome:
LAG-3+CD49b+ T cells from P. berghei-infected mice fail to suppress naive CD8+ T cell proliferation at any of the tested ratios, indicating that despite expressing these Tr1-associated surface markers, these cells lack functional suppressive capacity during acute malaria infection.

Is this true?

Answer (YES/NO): NO